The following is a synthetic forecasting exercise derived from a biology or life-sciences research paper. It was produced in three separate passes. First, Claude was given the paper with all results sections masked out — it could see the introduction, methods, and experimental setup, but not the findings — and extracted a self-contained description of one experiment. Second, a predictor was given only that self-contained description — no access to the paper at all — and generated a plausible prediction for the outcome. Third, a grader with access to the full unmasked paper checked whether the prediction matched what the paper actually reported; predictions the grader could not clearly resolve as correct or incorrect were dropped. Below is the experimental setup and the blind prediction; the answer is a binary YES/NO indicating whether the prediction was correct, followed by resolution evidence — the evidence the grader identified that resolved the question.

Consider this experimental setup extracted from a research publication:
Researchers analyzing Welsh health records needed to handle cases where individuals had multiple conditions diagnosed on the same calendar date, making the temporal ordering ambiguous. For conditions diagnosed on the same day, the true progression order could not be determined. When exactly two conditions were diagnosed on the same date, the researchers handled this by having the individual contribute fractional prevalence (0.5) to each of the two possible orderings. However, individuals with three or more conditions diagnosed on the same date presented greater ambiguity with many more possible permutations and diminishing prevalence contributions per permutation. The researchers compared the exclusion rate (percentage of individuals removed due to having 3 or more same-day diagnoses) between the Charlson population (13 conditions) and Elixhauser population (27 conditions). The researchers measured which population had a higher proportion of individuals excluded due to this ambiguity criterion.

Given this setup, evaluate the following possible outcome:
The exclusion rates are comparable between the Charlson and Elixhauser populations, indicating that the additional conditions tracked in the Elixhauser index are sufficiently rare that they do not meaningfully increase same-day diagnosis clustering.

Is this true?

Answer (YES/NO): NO